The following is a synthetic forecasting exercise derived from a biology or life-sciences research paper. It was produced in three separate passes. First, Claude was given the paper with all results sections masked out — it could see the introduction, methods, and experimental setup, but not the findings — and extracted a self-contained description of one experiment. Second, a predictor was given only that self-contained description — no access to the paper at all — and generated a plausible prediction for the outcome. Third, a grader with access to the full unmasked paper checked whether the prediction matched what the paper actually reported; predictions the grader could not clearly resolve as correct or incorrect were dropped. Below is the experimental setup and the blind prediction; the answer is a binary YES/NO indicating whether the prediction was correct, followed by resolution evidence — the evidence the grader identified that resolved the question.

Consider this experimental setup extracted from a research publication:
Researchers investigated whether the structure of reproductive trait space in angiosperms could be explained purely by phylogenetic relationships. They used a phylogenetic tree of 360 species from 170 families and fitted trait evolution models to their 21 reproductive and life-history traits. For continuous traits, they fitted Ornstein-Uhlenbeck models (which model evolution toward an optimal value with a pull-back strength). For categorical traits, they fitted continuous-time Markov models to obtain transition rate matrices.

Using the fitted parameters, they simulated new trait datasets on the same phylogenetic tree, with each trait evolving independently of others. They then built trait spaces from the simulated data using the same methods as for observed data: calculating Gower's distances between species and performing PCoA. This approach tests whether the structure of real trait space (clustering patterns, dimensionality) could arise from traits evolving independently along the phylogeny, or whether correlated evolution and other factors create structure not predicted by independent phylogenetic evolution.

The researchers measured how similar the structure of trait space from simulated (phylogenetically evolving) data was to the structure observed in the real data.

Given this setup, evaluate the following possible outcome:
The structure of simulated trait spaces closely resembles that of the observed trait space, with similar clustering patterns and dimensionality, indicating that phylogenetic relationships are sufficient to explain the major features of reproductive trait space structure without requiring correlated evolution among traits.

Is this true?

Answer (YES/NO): NO